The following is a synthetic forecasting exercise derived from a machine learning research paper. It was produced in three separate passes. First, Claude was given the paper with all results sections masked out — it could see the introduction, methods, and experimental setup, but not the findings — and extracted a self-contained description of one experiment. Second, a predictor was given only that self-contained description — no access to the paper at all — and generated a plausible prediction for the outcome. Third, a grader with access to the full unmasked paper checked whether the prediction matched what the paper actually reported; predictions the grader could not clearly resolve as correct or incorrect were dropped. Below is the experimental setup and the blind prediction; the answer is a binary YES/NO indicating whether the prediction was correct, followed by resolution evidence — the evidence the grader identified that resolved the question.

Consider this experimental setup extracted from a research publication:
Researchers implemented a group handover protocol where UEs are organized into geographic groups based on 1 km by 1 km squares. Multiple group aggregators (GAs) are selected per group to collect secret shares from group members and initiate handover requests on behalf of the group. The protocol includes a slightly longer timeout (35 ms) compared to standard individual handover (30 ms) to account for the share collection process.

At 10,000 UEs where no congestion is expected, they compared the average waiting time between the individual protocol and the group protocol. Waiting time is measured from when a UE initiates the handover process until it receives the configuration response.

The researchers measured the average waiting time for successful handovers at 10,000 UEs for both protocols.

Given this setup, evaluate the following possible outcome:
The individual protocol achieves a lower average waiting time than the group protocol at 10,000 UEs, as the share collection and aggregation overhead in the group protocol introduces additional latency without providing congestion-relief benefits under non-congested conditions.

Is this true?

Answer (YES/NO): YES